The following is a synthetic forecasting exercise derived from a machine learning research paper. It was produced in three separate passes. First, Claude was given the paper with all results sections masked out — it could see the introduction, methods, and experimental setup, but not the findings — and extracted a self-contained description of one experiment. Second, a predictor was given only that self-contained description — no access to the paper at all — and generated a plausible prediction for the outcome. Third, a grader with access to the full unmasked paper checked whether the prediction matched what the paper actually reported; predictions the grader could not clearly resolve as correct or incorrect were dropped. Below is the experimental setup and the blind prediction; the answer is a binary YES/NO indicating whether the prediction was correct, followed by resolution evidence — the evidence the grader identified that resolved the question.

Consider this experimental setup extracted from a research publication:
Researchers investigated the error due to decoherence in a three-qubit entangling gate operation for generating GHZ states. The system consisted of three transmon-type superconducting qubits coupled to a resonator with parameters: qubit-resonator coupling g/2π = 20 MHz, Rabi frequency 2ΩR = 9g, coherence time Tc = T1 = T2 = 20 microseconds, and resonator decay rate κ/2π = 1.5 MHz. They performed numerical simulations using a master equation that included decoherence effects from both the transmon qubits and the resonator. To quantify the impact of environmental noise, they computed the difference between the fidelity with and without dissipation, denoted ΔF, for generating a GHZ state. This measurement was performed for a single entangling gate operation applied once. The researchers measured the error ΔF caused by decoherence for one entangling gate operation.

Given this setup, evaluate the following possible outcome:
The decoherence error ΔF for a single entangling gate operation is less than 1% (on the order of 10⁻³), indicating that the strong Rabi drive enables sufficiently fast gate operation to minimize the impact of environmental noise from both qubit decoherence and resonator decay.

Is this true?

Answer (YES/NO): NO